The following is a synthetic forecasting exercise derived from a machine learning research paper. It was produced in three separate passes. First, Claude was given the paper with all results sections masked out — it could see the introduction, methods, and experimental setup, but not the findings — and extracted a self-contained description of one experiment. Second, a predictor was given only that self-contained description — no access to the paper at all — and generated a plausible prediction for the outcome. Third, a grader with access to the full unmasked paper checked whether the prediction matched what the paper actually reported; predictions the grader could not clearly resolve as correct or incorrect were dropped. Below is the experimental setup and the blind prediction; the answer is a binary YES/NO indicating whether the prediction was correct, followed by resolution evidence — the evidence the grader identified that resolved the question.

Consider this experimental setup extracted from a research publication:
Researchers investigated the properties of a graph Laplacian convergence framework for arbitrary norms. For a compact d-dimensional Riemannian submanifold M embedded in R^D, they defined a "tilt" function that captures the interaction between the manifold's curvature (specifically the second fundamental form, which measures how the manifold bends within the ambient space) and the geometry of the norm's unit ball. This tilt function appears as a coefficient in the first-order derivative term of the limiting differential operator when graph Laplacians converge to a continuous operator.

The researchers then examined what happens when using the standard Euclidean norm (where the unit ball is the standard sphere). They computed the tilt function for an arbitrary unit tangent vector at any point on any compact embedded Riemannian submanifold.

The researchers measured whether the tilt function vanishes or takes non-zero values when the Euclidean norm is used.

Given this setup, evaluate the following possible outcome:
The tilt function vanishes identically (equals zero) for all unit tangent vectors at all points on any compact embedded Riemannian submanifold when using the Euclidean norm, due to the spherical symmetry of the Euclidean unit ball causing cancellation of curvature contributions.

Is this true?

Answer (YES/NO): YES